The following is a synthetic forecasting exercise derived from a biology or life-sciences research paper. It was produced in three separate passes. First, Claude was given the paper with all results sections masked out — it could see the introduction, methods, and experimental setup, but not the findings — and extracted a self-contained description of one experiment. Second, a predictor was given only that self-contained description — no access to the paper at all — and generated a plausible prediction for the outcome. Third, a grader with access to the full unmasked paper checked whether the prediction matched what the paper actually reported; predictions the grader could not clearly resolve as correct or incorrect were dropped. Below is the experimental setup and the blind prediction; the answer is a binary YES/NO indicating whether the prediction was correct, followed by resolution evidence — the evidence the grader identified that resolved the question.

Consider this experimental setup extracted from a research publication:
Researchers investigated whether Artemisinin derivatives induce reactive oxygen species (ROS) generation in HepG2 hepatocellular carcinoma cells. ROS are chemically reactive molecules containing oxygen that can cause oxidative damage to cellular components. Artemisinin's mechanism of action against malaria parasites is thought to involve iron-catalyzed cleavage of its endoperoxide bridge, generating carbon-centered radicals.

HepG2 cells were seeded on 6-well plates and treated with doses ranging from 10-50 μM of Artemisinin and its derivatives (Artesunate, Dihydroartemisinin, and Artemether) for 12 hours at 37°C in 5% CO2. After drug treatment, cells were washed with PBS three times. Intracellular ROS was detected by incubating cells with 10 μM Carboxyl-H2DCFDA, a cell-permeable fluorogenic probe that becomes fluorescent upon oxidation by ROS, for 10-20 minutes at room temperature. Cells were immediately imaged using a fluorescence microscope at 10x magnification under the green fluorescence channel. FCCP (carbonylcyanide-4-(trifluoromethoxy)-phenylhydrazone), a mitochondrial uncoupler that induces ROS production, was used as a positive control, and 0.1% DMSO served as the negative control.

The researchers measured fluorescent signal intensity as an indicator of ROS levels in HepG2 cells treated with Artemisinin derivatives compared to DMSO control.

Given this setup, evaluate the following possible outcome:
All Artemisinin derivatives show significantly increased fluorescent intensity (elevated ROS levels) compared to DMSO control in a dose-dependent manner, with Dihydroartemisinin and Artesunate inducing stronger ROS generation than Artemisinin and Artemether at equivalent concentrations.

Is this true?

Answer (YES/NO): NO